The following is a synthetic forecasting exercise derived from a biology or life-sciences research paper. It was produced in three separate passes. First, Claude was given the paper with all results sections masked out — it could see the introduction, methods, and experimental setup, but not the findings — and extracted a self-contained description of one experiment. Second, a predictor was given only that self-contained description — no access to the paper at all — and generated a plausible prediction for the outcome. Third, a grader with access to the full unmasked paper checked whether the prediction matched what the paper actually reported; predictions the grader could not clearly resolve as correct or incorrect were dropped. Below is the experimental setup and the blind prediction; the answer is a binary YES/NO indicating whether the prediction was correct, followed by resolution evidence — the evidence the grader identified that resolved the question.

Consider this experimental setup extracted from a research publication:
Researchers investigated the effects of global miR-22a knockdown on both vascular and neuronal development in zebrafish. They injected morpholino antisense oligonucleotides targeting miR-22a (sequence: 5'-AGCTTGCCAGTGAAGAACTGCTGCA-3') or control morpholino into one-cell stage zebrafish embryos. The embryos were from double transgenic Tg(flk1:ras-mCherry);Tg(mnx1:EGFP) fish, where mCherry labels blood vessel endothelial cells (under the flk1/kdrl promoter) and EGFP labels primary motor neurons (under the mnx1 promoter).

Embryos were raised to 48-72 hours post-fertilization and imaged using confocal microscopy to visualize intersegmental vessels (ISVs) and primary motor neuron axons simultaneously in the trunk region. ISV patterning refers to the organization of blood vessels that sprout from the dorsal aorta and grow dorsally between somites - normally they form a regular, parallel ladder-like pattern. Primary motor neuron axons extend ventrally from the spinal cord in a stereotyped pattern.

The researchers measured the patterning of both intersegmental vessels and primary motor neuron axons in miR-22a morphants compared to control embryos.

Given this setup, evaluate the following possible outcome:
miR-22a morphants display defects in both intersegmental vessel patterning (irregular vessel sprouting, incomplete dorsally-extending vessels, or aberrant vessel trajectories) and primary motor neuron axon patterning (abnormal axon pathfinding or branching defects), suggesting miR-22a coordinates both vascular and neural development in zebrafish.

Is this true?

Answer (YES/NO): YES